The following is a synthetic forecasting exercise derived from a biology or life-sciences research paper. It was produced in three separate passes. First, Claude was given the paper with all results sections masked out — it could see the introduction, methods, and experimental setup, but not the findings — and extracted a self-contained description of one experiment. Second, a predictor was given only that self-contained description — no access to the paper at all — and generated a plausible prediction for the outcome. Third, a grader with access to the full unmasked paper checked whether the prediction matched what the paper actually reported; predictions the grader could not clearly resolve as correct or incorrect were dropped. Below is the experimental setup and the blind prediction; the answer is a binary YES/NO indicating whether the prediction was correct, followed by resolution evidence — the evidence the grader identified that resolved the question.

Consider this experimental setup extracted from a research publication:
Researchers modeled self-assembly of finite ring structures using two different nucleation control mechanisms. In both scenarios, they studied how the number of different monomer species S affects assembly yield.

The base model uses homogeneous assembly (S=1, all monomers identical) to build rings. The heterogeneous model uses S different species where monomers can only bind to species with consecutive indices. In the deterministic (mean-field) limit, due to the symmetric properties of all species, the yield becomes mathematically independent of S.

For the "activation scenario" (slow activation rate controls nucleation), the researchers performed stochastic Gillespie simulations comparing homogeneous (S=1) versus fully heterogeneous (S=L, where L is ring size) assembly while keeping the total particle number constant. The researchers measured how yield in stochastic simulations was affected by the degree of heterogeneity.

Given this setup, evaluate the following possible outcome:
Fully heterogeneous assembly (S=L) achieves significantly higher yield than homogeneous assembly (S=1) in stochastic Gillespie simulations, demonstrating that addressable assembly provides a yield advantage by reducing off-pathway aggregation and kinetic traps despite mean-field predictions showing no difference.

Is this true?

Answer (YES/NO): NO